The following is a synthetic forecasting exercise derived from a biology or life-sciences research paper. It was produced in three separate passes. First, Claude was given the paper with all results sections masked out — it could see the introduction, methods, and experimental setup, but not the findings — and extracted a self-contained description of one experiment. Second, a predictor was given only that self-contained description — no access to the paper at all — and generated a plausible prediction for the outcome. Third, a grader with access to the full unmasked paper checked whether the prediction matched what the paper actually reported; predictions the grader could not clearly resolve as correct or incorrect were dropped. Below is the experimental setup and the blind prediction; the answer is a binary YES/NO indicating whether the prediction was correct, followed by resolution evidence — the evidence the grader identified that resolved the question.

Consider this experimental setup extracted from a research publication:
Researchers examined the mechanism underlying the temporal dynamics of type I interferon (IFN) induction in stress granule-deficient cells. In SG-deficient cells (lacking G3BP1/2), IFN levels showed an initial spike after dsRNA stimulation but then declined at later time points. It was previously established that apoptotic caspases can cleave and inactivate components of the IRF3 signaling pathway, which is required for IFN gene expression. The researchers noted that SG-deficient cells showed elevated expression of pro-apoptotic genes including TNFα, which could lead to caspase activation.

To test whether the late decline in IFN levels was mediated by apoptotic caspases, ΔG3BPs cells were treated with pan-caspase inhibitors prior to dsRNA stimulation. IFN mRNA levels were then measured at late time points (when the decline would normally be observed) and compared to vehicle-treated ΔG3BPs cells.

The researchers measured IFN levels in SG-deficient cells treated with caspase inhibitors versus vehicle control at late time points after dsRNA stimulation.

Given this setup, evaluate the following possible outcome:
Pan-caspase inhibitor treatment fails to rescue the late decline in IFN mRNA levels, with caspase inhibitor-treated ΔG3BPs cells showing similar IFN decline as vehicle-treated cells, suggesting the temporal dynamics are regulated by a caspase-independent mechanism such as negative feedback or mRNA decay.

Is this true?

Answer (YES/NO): NO